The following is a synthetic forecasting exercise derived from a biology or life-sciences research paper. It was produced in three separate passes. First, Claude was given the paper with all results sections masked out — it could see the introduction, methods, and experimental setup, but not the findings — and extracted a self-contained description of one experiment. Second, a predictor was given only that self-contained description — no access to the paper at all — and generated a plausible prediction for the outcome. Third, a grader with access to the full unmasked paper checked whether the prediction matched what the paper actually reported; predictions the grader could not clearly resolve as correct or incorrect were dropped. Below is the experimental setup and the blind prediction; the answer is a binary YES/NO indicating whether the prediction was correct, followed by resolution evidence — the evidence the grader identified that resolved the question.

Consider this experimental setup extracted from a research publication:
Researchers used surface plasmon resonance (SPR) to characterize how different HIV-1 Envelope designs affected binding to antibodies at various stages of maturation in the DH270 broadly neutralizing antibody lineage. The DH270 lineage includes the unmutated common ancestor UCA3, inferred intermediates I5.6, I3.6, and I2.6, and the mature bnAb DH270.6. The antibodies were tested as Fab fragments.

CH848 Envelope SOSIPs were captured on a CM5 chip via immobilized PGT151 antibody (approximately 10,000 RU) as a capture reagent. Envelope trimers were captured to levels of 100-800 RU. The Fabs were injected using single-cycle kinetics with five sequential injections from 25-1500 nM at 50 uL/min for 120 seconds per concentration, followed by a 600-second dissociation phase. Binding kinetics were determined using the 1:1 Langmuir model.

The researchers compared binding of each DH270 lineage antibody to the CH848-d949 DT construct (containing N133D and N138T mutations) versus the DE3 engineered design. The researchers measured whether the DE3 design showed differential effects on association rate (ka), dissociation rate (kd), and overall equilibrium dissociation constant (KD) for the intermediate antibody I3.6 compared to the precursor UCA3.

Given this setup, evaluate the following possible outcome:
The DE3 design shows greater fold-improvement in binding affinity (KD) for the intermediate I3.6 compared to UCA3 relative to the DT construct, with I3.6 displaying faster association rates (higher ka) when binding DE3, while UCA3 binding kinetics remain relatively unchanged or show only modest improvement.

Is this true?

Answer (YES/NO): NO